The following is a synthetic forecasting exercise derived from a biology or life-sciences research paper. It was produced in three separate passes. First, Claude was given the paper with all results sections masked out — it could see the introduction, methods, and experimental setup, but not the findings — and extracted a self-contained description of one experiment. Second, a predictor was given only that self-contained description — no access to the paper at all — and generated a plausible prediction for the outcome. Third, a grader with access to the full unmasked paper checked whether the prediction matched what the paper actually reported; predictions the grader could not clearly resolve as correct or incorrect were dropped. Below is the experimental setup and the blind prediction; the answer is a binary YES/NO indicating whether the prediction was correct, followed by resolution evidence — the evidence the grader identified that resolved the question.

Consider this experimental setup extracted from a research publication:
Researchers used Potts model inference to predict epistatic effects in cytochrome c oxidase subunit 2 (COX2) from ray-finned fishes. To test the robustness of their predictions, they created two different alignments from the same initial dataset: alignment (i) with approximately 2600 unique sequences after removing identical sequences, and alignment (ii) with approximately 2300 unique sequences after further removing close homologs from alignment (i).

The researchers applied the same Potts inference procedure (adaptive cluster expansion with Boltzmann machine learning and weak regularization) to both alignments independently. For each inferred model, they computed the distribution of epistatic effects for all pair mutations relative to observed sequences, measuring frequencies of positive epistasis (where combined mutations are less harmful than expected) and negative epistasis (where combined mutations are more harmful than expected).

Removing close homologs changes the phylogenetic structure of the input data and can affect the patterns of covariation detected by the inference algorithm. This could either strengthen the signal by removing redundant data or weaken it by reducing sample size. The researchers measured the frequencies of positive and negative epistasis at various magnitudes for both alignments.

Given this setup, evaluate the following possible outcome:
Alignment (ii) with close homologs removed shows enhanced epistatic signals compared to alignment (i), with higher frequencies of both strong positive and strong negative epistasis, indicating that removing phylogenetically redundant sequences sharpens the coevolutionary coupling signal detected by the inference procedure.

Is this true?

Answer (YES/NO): NO